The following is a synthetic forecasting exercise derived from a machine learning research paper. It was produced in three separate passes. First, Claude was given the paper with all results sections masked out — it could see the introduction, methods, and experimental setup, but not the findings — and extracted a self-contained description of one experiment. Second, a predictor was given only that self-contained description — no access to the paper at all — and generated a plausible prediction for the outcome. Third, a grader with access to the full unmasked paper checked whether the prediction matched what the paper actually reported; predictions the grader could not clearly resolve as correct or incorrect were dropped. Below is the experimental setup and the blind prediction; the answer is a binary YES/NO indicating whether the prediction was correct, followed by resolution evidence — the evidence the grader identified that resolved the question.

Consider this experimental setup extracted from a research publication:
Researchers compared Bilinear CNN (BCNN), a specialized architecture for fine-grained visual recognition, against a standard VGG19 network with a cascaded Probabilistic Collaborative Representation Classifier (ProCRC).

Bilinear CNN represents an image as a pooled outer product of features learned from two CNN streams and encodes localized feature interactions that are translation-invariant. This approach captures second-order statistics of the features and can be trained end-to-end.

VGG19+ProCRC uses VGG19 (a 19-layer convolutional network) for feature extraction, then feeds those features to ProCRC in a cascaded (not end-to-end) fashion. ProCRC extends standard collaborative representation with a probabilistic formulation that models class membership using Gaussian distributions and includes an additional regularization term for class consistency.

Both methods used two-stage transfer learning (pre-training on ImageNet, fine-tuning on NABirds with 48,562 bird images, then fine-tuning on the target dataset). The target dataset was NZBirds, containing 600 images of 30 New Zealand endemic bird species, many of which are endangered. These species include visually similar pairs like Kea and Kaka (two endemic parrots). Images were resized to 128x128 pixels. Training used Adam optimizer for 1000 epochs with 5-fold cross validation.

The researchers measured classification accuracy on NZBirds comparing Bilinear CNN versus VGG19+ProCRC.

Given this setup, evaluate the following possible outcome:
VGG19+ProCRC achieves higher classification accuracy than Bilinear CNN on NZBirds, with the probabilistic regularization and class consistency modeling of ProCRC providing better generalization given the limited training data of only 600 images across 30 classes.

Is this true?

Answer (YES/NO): NO